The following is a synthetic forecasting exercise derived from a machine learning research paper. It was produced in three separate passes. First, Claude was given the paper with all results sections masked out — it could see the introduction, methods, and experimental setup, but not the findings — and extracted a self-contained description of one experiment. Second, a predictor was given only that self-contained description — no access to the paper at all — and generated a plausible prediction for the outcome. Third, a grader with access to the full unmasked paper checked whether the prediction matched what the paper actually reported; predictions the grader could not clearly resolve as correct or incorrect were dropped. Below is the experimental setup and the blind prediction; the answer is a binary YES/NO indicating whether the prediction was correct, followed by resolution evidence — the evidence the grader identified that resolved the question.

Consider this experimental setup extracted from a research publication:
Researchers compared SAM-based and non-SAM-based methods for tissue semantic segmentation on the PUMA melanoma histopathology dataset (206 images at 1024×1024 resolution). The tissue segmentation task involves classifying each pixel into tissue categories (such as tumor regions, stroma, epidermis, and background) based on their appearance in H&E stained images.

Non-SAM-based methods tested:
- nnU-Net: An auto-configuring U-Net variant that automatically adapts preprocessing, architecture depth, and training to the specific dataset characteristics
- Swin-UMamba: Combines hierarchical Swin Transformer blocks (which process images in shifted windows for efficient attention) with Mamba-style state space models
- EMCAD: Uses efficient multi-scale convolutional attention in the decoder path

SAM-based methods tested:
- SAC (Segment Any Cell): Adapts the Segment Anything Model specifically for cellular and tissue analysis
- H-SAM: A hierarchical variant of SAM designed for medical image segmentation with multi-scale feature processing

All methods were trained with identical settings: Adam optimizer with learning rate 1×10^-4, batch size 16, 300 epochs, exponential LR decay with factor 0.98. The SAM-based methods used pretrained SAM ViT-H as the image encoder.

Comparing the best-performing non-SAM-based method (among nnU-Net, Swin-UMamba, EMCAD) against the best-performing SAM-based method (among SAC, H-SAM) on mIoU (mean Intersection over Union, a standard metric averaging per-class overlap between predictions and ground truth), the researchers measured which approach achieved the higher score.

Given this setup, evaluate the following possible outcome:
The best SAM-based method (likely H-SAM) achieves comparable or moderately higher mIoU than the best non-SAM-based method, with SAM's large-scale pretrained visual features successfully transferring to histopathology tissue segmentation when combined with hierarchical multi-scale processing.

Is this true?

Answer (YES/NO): YES